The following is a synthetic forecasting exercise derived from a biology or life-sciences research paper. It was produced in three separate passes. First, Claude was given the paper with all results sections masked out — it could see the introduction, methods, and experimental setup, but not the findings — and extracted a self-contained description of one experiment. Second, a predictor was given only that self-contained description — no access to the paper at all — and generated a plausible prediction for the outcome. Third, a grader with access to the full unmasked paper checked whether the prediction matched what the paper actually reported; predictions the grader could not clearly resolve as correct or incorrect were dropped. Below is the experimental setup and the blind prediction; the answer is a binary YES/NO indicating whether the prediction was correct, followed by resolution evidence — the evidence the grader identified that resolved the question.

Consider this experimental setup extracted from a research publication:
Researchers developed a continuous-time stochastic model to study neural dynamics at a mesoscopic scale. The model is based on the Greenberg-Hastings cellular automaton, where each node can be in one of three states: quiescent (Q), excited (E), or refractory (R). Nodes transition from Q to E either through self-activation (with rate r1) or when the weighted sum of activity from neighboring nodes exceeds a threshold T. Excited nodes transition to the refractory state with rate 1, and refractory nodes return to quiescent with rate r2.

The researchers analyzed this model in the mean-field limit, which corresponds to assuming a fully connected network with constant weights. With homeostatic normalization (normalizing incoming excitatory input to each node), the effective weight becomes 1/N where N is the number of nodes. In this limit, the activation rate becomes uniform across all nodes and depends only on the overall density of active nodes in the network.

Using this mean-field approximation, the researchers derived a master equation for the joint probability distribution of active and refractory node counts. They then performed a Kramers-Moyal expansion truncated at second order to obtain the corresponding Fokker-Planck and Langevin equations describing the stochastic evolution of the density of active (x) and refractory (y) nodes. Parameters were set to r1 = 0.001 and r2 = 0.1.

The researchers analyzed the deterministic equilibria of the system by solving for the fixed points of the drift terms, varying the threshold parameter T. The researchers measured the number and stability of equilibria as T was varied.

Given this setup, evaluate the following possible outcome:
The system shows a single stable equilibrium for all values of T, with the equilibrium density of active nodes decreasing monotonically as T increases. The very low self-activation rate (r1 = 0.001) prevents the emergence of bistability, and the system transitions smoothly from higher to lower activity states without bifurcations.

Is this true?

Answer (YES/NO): NO